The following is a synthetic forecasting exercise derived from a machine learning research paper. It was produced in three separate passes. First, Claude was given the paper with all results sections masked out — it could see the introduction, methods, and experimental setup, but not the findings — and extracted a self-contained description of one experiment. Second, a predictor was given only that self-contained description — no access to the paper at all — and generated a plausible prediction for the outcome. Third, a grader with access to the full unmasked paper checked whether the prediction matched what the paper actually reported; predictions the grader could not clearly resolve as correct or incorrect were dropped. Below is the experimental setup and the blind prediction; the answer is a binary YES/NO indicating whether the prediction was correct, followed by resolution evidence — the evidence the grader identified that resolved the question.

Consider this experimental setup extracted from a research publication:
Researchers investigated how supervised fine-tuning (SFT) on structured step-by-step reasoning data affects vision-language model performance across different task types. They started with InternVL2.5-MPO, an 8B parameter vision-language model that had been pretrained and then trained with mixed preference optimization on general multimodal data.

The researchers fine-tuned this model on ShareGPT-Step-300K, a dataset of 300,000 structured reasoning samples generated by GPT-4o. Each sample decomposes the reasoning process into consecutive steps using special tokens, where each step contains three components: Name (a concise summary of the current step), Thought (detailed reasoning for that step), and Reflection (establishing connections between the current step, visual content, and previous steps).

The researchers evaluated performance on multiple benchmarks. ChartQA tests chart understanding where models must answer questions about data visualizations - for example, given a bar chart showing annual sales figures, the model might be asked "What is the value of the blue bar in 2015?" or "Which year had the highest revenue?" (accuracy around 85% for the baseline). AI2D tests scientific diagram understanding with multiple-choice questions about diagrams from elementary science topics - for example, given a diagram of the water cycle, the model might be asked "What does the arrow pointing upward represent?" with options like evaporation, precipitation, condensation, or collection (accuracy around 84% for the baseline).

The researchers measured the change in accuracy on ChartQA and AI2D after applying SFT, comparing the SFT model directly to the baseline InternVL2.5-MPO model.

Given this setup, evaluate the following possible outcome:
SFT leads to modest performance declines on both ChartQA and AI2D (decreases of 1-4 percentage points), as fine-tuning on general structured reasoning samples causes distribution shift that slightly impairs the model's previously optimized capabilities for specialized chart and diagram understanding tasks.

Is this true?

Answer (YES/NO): NO